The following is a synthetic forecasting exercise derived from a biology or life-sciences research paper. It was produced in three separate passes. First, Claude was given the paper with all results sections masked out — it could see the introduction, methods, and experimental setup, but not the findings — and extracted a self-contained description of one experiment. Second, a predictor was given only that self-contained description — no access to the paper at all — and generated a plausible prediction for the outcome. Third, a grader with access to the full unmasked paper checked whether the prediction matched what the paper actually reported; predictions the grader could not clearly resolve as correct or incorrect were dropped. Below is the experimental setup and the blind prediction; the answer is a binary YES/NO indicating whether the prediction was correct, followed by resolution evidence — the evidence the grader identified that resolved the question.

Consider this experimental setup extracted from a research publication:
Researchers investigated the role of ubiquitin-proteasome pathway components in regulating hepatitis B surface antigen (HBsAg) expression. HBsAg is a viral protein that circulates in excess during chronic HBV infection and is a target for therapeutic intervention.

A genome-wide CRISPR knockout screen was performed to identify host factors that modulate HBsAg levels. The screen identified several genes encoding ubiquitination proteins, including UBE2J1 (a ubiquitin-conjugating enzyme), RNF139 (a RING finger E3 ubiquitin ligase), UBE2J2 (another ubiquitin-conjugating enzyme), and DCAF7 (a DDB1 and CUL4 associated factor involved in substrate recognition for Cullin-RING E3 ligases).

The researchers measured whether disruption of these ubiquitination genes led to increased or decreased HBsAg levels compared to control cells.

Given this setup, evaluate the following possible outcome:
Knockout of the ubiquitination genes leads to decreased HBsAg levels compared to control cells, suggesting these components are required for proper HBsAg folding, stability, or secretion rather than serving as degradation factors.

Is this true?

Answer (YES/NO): NO